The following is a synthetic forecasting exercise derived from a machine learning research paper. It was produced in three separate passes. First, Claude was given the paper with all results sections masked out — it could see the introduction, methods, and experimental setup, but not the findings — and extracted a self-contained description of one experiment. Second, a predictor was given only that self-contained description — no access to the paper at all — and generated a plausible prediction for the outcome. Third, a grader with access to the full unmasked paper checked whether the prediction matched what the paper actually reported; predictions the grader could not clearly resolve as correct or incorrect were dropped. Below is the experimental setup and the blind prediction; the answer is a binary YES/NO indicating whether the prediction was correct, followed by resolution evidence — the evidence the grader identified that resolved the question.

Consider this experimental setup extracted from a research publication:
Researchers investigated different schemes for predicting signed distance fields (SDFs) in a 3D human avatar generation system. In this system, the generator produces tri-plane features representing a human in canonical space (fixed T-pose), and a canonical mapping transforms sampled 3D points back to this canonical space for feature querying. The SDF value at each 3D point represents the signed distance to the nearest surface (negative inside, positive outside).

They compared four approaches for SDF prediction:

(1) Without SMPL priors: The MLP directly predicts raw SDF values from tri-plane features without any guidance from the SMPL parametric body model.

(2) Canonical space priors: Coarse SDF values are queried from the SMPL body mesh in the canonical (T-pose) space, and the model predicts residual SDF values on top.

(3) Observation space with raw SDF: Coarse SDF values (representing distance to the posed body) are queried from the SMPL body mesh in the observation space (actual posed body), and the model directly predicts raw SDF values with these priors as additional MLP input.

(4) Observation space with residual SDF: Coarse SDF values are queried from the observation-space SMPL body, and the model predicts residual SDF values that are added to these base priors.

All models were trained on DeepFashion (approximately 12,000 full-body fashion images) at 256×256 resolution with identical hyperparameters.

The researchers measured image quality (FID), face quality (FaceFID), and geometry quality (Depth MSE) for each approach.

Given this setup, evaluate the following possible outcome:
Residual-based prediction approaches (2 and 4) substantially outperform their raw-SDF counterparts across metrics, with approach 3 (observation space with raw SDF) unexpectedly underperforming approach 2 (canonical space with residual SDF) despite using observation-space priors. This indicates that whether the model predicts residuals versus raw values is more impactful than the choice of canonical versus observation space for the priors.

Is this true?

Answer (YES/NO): NO